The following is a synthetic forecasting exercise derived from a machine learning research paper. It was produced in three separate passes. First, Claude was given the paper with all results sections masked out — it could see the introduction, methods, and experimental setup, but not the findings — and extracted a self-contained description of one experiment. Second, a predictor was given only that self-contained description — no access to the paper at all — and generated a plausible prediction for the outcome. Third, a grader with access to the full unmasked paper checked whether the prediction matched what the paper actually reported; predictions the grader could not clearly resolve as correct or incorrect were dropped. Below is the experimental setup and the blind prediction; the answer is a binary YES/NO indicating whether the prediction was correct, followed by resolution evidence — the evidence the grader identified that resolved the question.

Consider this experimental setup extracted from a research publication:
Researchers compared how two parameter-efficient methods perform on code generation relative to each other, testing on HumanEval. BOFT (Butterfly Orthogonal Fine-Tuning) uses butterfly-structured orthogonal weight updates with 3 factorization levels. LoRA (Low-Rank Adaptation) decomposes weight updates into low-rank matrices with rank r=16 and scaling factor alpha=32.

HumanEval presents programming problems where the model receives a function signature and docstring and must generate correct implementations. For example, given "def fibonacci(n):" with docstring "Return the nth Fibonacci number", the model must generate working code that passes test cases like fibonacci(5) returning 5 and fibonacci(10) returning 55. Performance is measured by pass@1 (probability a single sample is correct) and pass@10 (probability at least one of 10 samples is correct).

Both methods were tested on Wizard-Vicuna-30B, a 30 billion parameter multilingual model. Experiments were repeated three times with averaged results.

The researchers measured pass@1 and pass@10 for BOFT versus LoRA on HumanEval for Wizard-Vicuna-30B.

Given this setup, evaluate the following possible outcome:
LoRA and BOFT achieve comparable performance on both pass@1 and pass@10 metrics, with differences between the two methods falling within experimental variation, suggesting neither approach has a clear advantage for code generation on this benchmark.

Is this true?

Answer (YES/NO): NO